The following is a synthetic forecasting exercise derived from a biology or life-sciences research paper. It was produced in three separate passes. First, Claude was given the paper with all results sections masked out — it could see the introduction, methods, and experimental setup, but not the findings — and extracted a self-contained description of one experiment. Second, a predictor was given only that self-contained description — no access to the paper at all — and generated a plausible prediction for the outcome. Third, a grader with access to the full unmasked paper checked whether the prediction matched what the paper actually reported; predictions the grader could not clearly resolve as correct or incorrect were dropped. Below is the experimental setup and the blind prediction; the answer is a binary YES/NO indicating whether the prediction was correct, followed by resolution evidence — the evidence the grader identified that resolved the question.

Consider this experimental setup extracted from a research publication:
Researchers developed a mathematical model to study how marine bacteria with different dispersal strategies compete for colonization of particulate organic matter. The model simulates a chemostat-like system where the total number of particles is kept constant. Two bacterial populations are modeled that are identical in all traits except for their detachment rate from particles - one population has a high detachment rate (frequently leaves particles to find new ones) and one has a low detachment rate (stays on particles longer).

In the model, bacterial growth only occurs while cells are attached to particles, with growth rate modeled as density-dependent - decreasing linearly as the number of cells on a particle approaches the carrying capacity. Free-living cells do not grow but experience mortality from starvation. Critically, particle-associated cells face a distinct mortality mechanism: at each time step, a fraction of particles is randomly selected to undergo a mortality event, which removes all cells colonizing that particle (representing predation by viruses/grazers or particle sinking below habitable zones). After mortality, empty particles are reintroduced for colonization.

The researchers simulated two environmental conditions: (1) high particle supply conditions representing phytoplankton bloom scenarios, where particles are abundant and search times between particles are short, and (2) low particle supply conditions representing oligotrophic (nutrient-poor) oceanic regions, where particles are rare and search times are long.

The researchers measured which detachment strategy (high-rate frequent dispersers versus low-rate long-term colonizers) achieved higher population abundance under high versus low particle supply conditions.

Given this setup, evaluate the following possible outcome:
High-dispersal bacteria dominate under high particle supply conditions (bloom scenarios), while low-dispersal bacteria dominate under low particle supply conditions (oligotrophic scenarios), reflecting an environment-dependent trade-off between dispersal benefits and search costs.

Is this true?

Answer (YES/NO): YES